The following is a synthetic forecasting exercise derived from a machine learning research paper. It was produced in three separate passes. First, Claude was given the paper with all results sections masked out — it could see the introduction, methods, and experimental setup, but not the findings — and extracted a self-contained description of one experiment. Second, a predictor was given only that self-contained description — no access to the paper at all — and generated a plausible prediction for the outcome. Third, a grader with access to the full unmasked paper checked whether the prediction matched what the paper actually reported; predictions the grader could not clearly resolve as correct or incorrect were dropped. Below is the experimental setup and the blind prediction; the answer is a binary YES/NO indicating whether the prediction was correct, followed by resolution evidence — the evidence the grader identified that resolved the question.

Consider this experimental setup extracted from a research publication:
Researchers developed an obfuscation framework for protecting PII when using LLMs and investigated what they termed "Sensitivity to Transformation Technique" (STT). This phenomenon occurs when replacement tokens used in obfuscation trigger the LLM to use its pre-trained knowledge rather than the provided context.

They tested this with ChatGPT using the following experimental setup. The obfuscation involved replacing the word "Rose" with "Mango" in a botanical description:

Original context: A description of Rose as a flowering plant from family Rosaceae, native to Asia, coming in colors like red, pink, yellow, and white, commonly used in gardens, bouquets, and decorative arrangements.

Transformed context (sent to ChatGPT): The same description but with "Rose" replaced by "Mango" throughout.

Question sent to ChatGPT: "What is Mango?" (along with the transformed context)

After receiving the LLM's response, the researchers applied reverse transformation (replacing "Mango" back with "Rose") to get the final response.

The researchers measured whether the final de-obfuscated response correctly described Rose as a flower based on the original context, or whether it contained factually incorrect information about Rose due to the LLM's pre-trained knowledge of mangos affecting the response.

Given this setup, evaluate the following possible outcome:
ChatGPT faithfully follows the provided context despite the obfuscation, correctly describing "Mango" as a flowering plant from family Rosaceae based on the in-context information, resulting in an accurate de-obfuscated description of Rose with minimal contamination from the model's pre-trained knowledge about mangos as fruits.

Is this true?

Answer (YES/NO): NO